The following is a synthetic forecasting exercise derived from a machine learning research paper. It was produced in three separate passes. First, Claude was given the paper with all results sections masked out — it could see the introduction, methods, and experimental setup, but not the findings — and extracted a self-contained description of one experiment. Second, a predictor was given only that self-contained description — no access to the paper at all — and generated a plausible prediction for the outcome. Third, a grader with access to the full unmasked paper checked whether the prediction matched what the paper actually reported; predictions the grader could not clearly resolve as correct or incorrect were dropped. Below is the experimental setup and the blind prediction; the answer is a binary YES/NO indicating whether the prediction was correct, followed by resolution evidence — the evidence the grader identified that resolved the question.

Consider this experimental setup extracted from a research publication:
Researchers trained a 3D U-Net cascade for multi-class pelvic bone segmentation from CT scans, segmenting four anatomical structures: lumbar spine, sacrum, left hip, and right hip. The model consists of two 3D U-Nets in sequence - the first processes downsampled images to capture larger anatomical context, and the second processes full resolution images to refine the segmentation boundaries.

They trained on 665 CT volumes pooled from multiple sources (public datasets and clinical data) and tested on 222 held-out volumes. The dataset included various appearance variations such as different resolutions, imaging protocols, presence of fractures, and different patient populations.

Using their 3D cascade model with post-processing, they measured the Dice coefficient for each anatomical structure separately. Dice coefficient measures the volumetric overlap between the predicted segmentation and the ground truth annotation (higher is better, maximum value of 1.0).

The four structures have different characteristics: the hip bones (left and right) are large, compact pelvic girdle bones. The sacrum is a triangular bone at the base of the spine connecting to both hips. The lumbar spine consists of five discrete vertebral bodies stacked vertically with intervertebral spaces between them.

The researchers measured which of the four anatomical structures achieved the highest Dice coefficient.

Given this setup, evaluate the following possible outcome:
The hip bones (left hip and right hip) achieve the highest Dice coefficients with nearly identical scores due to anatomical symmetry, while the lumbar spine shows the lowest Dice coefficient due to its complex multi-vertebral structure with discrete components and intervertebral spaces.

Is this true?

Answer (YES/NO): NO